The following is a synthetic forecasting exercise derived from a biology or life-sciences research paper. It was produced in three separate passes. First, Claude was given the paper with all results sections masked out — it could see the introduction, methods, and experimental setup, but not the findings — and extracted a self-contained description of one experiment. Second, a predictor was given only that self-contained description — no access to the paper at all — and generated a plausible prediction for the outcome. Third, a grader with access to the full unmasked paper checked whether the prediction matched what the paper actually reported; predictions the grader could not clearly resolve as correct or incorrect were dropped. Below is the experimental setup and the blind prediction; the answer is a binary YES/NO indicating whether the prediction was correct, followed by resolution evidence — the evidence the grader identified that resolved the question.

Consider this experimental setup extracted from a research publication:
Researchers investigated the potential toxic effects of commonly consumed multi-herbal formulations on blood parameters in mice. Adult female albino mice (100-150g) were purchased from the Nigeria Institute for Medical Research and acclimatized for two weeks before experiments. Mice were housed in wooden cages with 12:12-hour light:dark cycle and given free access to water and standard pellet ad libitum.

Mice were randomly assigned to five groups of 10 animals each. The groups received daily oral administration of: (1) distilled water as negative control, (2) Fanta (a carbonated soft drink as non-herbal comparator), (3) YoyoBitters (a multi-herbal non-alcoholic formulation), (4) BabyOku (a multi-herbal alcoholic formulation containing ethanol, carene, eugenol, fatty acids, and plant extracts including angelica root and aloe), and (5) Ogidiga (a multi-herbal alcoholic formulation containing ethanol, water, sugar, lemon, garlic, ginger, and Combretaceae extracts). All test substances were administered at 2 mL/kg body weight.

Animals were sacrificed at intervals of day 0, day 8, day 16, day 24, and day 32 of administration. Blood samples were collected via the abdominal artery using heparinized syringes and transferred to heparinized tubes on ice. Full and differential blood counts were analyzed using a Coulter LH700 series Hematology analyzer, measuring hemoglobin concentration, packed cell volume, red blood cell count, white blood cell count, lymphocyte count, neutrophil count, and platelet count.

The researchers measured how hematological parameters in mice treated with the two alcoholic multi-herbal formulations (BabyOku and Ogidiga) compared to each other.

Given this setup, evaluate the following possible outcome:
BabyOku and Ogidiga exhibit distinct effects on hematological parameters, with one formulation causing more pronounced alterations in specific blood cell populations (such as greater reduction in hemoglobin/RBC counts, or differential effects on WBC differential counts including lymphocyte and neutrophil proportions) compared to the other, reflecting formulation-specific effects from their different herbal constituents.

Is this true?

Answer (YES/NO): YES